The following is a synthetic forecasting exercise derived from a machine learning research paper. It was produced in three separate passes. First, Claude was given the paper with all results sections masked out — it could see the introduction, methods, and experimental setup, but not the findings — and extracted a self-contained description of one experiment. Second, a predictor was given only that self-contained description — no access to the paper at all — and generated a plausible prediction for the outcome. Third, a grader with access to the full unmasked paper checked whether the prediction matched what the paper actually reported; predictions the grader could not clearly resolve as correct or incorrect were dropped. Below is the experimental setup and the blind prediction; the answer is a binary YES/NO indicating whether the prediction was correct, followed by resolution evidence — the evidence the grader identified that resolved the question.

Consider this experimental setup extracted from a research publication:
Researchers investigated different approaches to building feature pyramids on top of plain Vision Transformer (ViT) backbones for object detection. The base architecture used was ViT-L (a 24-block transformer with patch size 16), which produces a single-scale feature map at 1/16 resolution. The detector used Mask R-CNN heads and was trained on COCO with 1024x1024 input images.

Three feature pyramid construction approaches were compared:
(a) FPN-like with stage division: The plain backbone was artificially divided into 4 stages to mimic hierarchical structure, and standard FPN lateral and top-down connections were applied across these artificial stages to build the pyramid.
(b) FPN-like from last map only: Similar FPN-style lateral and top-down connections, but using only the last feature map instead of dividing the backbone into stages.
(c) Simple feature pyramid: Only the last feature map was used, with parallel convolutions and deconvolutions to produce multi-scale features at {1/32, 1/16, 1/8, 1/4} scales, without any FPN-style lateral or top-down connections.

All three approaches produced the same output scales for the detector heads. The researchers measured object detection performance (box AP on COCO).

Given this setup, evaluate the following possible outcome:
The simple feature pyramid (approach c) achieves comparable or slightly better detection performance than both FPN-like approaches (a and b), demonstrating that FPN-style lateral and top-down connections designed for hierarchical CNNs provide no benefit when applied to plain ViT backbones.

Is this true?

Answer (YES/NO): YES